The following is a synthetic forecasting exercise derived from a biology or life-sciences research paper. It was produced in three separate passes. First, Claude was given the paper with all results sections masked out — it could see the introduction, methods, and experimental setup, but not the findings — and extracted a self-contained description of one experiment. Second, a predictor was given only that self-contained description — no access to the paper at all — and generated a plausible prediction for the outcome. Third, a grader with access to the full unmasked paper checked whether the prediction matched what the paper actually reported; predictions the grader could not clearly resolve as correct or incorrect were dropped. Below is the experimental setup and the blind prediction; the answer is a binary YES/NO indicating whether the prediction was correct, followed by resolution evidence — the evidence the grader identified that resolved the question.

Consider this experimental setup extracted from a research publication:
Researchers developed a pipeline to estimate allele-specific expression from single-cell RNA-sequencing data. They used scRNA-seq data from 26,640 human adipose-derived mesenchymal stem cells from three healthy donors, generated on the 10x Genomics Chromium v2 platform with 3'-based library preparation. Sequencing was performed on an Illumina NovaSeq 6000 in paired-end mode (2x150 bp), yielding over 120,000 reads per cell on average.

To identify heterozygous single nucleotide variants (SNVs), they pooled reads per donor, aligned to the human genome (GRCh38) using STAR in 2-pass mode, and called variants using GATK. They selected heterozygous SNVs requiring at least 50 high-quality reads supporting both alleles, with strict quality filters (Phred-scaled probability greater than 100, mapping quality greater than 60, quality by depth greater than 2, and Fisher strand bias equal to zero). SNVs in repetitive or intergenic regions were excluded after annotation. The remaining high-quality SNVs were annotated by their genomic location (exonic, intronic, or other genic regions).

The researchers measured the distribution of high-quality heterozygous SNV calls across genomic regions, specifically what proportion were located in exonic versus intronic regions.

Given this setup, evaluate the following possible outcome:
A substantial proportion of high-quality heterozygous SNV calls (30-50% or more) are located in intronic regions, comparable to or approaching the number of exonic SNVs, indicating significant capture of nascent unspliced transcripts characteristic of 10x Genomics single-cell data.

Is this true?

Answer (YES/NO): NO